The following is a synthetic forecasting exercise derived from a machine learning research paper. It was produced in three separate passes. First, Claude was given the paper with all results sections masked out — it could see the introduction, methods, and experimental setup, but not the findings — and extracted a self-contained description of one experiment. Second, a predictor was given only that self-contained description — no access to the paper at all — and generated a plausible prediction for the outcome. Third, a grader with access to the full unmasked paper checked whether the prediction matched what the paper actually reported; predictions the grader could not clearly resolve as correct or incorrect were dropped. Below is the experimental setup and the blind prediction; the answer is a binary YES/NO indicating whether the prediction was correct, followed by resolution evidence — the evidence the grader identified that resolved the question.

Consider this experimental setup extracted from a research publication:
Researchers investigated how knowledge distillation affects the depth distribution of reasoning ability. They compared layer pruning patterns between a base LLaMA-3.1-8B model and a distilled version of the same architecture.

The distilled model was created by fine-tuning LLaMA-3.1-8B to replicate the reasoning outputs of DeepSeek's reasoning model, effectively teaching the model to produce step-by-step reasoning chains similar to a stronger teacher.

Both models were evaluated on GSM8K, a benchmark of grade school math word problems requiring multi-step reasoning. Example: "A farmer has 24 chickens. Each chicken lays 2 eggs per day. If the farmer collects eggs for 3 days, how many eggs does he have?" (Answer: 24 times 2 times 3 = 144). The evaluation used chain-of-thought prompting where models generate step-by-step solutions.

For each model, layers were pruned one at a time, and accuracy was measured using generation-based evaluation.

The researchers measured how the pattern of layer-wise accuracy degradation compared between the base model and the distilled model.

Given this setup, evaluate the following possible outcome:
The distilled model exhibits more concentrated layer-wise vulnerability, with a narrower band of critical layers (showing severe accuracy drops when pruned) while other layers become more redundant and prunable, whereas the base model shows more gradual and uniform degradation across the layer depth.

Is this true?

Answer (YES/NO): NO